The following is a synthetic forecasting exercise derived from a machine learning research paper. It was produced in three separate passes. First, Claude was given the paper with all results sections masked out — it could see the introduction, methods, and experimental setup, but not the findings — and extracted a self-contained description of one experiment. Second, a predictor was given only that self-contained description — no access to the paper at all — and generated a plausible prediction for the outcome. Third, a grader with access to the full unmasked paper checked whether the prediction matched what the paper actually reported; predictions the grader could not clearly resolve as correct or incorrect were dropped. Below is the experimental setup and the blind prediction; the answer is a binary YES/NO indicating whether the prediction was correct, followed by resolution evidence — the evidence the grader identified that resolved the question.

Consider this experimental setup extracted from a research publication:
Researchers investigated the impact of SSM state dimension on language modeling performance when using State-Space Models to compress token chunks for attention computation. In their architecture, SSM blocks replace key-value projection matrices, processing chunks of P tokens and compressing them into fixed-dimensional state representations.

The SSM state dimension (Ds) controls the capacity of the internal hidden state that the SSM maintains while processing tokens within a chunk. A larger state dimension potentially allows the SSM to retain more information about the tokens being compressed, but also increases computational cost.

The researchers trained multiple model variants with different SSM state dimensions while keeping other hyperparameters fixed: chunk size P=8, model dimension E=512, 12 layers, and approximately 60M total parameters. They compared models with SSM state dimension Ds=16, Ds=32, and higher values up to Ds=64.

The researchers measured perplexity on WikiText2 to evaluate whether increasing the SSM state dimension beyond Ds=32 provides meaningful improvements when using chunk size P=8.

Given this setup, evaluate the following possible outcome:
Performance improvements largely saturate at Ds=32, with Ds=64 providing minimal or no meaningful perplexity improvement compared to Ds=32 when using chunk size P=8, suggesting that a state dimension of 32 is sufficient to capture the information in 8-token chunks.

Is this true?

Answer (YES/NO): YES